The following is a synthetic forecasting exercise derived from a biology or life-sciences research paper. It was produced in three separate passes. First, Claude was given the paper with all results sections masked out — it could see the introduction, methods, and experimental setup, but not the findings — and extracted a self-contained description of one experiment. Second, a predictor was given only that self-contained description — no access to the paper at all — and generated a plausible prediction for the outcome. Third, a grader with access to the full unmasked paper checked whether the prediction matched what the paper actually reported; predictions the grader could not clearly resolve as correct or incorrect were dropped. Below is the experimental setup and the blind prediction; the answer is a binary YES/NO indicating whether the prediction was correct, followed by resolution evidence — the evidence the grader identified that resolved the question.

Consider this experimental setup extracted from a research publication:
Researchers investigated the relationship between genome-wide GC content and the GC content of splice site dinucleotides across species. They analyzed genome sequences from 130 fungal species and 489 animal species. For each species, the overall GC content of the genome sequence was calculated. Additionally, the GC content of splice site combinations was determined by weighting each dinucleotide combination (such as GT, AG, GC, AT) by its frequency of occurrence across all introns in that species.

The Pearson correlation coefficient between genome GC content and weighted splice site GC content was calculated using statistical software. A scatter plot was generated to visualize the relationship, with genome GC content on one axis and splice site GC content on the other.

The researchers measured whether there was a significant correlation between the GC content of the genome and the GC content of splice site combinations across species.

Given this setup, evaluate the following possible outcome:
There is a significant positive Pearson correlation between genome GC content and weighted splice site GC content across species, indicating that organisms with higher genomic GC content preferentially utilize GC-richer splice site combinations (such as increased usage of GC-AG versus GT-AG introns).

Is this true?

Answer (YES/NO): YES